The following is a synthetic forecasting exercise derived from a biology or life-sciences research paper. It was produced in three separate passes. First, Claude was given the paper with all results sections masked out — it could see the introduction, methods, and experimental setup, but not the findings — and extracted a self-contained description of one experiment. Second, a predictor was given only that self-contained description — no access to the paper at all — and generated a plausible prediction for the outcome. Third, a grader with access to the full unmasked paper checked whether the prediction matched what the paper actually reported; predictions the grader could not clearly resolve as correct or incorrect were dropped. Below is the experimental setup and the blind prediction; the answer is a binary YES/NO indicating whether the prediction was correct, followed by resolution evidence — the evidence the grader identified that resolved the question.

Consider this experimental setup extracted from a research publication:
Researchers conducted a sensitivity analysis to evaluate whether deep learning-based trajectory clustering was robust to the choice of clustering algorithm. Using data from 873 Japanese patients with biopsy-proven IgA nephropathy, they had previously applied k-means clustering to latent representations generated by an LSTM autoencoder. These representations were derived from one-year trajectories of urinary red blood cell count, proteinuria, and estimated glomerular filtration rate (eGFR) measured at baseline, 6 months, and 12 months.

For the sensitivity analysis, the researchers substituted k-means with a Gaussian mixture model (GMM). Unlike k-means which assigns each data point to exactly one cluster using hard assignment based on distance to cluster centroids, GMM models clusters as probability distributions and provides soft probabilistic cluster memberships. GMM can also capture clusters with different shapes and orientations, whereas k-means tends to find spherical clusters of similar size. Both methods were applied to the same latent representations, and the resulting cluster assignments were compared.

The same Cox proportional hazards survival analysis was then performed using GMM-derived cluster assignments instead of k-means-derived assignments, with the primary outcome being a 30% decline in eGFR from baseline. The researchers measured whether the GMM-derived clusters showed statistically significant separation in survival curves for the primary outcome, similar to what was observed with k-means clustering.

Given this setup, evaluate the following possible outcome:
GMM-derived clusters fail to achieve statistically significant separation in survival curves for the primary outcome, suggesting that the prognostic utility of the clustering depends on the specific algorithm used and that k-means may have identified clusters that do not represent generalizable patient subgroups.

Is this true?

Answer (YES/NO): NO